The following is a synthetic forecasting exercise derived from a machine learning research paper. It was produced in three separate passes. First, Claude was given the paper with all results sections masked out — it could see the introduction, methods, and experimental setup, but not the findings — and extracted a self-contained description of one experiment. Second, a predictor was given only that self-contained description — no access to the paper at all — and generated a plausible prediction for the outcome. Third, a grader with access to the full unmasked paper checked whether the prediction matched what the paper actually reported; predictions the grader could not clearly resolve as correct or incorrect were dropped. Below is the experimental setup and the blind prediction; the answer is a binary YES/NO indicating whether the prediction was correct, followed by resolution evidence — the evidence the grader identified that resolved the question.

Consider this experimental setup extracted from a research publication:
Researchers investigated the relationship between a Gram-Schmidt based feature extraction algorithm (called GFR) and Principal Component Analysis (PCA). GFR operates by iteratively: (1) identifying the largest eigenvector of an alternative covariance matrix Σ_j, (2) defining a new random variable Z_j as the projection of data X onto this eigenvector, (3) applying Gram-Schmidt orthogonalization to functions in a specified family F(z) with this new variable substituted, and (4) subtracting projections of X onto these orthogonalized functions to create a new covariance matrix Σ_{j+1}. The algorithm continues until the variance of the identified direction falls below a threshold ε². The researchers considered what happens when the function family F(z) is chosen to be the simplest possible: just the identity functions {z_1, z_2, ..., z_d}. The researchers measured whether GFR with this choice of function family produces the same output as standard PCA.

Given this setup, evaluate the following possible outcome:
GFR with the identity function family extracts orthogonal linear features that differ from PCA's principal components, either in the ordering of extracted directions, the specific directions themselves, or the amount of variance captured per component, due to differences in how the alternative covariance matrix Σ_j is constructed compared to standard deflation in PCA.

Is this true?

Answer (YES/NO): NO